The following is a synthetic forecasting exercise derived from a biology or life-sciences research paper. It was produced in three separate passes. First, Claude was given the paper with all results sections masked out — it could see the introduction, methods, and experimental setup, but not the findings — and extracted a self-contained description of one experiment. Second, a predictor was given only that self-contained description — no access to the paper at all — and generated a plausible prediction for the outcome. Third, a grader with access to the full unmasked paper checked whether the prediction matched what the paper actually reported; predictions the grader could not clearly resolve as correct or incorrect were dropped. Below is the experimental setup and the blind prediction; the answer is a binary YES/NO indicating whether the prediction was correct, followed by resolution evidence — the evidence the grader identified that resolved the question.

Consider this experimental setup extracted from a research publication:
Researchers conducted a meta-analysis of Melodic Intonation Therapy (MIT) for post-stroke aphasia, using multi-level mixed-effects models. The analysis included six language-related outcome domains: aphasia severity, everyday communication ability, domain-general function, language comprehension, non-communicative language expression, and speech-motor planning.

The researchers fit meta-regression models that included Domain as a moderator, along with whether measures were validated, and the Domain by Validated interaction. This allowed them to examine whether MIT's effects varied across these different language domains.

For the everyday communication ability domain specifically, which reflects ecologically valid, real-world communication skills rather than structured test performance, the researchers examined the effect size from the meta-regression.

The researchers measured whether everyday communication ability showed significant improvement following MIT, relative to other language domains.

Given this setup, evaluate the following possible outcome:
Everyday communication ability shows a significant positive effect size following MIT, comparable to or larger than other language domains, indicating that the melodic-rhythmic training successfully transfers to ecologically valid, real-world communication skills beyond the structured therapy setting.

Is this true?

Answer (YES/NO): NO